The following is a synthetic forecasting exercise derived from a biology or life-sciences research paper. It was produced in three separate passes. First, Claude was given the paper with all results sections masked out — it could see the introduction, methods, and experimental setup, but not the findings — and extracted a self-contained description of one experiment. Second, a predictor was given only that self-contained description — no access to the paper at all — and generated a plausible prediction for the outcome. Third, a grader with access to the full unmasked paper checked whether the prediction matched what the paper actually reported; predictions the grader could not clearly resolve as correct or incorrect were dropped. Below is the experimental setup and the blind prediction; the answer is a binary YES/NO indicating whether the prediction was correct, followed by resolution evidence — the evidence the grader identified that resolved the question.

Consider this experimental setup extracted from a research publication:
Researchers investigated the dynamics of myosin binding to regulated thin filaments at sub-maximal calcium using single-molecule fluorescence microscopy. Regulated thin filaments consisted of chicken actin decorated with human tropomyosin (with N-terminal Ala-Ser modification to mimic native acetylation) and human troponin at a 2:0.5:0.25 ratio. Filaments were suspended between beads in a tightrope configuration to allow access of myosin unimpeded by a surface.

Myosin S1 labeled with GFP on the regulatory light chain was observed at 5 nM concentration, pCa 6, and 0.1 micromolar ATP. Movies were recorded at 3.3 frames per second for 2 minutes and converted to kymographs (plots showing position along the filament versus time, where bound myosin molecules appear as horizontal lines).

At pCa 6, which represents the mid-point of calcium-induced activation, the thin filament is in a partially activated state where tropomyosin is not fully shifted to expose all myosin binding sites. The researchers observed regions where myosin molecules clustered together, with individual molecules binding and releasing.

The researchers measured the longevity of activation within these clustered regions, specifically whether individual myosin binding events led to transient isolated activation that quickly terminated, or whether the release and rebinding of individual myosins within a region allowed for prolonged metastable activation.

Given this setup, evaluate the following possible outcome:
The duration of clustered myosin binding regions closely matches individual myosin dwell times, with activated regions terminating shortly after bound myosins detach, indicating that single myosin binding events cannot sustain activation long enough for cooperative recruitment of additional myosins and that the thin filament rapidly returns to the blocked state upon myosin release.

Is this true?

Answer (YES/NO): NO